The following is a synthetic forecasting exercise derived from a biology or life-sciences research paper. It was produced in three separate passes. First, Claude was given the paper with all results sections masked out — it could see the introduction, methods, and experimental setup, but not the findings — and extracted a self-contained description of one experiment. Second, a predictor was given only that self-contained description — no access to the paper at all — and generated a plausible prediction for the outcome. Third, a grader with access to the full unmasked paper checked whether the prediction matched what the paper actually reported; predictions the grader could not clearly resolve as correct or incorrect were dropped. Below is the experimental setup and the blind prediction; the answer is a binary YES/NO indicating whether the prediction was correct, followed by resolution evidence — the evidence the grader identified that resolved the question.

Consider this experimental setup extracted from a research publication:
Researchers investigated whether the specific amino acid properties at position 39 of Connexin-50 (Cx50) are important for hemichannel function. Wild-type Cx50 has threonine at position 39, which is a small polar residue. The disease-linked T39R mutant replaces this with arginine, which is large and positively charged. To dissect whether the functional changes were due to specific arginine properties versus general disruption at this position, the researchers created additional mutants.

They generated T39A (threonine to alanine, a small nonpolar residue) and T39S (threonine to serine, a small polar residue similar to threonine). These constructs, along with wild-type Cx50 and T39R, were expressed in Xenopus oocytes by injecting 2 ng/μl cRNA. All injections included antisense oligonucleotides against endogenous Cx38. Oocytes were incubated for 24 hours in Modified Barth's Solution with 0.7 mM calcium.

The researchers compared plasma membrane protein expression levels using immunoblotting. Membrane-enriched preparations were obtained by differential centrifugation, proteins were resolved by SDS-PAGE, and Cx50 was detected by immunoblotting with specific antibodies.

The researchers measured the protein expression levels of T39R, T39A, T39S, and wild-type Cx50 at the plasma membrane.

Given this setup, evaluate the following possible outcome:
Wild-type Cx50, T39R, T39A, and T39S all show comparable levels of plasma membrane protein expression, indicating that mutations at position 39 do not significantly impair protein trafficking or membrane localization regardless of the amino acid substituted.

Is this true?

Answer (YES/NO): YES